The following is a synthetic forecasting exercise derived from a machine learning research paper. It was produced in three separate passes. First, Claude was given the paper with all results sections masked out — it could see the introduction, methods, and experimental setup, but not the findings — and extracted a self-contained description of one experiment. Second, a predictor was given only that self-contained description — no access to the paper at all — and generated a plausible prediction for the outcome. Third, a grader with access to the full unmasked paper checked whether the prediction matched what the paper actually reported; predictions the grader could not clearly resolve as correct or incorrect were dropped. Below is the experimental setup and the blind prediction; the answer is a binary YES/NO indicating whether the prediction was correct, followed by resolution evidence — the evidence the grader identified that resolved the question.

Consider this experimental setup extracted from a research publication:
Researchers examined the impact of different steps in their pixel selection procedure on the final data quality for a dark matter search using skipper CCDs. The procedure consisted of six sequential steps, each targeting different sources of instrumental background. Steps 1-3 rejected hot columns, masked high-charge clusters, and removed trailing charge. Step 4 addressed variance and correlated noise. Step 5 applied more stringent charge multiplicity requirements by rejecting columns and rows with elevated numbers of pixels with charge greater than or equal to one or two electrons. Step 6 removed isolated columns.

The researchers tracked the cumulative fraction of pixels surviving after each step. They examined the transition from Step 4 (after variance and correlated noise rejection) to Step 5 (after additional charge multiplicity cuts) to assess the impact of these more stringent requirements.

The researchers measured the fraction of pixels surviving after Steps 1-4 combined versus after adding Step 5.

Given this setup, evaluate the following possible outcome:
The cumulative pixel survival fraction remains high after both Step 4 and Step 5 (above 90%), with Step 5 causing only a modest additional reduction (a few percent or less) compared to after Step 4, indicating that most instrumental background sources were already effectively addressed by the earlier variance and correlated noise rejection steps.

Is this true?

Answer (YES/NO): YES